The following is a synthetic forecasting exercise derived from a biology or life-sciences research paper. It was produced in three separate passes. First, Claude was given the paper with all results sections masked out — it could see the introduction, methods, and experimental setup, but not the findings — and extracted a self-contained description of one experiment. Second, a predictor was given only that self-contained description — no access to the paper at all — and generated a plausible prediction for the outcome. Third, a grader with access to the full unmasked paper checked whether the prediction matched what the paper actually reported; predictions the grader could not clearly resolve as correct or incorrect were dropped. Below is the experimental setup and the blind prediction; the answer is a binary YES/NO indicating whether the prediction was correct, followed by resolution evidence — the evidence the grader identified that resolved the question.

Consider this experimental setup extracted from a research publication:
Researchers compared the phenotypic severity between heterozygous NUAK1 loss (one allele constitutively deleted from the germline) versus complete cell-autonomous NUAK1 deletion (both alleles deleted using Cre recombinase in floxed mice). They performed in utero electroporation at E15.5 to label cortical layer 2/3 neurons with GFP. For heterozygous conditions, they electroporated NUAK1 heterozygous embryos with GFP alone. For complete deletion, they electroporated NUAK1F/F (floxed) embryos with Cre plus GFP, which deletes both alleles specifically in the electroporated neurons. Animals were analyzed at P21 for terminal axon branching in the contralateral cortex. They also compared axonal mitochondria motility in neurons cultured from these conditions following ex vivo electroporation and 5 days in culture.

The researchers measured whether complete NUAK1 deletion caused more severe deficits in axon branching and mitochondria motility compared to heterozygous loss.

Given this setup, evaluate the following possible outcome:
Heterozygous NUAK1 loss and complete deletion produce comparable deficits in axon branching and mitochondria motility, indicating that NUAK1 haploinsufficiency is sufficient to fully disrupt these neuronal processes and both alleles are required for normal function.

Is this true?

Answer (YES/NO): NO